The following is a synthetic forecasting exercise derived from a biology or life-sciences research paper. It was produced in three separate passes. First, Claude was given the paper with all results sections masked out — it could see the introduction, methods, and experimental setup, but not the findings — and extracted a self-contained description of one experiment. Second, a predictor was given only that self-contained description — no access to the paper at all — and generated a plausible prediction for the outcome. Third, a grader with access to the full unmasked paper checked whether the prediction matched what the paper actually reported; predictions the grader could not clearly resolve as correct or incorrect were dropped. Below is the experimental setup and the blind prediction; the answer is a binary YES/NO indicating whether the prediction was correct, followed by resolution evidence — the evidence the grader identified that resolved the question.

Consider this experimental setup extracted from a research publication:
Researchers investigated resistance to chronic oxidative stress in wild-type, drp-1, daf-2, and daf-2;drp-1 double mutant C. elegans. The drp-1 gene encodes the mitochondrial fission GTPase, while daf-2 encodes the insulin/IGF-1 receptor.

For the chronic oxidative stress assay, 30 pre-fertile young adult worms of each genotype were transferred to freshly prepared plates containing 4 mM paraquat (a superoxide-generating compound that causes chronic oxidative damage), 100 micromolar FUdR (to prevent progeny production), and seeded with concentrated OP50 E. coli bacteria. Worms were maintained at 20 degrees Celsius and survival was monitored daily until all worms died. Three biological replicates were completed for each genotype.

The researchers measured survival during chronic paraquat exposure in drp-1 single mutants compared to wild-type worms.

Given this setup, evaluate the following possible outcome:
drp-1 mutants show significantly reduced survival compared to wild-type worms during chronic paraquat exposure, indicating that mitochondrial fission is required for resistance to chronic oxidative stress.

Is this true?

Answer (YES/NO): NO